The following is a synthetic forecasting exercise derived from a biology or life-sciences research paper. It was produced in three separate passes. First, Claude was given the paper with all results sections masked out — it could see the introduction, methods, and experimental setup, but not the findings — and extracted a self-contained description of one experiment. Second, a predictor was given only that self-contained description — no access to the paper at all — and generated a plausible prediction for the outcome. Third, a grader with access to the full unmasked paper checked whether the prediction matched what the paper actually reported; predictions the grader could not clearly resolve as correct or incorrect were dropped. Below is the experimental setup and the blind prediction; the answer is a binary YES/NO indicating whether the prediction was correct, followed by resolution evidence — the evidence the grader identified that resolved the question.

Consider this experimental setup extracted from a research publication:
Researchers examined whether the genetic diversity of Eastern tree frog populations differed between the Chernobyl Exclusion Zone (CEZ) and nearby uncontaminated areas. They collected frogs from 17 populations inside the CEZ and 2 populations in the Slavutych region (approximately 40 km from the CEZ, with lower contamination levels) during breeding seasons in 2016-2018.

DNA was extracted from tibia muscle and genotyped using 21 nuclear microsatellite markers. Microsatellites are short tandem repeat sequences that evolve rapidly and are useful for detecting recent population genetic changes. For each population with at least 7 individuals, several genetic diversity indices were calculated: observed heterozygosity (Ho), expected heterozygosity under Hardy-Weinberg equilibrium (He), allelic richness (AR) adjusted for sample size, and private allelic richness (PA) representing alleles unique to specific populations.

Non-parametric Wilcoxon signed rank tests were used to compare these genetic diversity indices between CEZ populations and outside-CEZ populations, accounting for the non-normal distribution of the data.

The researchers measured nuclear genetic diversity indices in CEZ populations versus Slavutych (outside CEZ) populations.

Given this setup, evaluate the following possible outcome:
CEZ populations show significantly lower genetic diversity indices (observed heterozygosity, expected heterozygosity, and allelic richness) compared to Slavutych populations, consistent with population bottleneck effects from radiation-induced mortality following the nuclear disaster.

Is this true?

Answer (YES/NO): NO